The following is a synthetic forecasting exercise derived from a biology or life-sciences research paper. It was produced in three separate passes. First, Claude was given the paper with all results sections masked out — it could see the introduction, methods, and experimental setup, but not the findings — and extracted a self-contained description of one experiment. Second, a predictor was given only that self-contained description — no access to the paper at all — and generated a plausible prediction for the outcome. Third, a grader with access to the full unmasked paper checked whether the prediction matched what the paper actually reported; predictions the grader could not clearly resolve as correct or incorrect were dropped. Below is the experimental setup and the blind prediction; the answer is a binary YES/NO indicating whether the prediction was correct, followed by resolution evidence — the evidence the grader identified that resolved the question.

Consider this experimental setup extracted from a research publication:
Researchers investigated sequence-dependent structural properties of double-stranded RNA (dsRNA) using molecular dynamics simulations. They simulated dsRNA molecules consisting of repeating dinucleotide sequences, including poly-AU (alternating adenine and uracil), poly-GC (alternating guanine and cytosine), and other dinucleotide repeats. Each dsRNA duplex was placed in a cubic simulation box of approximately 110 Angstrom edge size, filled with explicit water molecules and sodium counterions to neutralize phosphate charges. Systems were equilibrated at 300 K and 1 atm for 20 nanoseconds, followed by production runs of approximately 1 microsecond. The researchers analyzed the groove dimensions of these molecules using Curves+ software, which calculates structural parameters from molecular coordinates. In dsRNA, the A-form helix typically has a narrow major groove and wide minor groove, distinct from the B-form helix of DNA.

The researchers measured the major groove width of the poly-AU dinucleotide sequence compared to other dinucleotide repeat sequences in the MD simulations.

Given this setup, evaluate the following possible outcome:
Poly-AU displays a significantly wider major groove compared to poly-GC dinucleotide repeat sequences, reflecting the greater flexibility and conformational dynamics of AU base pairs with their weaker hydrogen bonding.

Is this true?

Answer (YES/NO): NO